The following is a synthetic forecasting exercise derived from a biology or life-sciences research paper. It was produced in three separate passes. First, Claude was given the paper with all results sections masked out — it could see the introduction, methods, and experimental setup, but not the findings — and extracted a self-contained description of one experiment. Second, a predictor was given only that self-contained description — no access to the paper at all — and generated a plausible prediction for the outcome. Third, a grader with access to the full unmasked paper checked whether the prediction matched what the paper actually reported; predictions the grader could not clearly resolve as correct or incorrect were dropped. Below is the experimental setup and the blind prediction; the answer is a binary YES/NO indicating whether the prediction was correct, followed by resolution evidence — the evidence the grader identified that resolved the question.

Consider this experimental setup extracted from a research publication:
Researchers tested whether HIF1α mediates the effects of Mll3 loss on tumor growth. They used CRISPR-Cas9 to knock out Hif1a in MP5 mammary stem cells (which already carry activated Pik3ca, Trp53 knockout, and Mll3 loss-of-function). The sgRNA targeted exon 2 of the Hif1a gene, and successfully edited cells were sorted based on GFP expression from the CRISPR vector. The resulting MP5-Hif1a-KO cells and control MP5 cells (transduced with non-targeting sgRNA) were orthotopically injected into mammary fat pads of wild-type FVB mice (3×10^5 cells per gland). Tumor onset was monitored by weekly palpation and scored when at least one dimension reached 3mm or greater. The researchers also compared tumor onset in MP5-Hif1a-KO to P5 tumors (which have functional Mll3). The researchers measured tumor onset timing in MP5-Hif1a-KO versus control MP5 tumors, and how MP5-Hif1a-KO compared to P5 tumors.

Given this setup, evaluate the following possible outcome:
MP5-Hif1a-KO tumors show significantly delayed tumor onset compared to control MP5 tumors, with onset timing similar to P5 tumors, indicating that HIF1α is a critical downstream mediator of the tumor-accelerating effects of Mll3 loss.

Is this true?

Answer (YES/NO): NO